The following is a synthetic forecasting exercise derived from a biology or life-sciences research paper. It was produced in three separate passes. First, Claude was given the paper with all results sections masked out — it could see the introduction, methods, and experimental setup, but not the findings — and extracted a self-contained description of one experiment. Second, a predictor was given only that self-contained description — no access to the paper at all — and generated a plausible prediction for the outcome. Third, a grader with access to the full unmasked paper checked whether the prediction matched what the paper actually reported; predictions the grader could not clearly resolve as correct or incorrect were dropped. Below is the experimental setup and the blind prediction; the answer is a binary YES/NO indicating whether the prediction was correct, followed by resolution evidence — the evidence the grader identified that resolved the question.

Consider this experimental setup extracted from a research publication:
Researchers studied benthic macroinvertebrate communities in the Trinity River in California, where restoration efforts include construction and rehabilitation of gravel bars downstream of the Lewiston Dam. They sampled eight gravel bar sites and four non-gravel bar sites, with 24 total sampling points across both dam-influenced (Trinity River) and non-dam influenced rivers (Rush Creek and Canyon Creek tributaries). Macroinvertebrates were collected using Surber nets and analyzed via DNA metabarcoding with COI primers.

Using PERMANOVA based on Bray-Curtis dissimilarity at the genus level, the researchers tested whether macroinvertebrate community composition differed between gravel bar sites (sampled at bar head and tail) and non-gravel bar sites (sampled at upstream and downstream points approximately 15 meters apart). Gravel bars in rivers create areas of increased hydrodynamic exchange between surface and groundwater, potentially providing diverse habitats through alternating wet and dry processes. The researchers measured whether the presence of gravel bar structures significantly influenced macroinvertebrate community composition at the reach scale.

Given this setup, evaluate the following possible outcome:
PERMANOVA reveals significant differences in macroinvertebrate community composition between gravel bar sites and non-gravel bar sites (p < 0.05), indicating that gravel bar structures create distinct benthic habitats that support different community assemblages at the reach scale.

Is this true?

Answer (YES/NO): YES